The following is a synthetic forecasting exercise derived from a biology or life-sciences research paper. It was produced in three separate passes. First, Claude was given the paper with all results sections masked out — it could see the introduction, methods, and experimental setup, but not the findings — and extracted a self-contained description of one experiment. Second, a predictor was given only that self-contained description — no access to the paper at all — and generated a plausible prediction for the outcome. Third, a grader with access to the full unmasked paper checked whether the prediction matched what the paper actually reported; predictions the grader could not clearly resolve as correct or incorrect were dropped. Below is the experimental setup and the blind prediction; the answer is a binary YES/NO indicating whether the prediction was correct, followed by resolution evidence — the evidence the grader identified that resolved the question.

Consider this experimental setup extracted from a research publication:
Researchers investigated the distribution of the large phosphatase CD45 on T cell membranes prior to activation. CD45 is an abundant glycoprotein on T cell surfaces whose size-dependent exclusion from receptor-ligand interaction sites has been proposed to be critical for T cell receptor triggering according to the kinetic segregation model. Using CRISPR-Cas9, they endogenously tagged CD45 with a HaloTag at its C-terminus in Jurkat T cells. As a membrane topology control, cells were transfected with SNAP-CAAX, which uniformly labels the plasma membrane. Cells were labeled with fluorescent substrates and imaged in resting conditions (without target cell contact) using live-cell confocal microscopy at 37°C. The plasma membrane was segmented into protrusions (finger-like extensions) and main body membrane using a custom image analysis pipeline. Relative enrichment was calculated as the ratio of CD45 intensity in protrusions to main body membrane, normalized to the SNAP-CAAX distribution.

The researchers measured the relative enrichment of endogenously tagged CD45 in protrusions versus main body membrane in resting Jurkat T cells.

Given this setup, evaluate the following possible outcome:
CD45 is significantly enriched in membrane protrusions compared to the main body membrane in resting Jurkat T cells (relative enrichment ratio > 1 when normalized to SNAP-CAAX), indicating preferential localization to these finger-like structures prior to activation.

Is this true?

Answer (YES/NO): NO